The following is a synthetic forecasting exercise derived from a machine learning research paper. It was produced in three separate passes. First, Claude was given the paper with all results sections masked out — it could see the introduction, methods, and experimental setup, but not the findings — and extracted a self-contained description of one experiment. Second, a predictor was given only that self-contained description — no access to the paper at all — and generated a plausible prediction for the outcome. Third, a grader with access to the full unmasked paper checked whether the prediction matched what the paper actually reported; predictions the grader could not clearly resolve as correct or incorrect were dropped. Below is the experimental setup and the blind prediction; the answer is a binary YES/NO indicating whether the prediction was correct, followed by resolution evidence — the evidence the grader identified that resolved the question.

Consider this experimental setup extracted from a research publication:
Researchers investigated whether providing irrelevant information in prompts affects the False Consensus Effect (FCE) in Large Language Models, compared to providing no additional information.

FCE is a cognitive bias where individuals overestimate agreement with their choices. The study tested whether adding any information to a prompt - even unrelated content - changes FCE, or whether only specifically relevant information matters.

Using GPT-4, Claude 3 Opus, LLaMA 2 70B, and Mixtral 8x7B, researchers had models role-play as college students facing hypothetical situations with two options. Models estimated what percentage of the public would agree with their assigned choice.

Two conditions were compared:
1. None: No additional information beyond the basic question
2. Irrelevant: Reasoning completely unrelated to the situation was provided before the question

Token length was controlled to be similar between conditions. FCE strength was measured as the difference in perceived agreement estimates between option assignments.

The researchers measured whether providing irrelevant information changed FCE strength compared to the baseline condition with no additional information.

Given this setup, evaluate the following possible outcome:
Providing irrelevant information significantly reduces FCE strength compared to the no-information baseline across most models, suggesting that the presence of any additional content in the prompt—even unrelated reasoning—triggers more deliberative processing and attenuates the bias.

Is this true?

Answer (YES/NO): YES